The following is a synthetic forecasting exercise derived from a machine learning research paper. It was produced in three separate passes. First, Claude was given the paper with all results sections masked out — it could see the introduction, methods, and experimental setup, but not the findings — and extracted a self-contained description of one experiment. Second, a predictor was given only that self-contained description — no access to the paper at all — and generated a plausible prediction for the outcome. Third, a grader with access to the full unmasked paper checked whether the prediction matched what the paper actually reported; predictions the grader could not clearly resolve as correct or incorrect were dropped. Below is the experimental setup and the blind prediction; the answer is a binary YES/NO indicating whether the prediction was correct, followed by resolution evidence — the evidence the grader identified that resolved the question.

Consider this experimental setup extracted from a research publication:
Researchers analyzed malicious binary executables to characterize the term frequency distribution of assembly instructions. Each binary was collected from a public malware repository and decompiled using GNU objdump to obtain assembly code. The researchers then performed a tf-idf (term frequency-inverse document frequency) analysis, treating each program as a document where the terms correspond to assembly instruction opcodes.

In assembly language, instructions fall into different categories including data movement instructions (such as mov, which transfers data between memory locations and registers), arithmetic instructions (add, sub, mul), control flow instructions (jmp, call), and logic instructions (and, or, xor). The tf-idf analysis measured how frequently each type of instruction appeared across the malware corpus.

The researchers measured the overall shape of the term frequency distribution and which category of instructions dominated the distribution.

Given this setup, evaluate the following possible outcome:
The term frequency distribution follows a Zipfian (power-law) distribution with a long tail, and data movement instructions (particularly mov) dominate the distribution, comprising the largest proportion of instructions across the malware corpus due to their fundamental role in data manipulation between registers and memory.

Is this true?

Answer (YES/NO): NO